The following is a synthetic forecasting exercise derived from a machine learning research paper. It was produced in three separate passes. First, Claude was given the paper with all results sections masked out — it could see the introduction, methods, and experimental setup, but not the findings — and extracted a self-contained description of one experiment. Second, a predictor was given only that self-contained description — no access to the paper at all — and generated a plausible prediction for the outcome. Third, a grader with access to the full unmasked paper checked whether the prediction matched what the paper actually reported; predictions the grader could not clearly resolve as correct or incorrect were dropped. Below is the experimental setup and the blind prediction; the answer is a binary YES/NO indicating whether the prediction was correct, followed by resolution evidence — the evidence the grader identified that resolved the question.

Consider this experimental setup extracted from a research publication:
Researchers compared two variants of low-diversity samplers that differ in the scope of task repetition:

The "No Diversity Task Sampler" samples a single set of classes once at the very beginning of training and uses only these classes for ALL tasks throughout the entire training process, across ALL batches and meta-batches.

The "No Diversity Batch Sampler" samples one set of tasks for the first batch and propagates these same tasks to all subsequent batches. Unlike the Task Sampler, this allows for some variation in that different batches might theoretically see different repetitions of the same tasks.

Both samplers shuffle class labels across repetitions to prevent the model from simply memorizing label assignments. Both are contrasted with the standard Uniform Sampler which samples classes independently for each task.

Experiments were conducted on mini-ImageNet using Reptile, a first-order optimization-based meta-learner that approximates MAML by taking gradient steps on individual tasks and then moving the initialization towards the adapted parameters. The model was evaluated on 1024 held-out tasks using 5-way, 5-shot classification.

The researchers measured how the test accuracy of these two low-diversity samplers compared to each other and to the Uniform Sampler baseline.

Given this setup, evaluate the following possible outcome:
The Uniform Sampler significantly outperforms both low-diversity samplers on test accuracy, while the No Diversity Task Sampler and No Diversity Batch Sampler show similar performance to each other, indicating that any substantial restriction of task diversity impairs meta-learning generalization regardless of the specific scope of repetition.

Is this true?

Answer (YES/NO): NO